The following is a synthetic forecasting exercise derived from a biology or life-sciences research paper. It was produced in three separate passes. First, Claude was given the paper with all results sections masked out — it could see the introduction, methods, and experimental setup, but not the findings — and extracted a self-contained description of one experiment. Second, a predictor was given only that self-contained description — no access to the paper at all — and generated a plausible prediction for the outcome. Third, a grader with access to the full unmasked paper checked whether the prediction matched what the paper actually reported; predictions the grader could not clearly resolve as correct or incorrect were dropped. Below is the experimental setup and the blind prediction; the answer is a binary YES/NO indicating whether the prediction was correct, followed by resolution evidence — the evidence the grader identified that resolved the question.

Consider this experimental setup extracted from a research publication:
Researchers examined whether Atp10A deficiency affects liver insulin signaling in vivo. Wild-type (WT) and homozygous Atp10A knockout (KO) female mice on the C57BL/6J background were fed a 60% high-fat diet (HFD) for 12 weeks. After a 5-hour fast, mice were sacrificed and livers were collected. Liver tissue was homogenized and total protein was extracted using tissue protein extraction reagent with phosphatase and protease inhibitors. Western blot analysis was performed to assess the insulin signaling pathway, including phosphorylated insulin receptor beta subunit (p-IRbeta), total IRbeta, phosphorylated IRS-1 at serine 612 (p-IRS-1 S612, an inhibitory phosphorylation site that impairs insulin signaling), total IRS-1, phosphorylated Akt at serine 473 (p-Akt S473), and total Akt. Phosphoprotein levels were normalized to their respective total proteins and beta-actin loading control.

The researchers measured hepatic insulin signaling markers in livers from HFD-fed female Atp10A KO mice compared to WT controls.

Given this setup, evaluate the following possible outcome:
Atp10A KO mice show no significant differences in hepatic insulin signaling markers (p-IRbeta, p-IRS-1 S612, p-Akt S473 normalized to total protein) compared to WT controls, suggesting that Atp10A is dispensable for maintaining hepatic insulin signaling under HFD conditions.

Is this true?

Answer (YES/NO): NO